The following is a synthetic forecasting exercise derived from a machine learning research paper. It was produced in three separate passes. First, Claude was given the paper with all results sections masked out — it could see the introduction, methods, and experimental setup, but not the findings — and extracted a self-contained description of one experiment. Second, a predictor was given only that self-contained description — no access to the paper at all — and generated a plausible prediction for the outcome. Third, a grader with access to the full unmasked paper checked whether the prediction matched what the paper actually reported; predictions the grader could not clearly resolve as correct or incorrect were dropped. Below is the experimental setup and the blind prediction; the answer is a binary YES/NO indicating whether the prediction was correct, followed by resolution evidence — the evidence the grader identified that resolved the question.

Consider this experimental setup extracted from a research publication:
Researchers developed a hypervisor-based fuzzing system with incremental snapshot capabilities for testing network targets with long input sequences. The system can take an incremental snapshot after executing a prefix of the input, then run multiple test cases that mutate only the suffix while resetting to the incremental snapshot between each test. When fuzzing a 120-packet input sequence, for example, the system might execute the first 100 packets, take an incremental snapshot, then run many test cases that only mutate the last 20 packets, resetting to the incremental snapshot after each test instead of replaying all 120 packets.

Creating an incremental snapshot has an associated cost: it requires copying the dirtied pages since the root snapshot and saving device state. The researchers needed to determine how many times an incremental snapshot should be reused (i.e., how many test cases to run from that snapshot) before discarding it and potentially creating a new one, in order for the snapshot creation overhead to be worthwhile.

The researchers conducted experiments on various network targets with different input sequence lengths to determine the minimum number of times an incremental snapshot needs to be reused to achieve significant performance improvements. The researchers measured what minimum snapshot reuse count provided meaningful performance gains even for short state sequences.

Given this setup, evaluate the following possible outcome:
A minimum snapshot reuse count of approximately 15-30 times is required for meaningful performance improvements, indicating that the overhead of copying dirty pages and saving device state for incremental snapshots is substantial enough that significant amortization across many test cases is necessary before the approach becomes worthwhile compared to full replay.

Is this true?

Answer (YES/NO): NO